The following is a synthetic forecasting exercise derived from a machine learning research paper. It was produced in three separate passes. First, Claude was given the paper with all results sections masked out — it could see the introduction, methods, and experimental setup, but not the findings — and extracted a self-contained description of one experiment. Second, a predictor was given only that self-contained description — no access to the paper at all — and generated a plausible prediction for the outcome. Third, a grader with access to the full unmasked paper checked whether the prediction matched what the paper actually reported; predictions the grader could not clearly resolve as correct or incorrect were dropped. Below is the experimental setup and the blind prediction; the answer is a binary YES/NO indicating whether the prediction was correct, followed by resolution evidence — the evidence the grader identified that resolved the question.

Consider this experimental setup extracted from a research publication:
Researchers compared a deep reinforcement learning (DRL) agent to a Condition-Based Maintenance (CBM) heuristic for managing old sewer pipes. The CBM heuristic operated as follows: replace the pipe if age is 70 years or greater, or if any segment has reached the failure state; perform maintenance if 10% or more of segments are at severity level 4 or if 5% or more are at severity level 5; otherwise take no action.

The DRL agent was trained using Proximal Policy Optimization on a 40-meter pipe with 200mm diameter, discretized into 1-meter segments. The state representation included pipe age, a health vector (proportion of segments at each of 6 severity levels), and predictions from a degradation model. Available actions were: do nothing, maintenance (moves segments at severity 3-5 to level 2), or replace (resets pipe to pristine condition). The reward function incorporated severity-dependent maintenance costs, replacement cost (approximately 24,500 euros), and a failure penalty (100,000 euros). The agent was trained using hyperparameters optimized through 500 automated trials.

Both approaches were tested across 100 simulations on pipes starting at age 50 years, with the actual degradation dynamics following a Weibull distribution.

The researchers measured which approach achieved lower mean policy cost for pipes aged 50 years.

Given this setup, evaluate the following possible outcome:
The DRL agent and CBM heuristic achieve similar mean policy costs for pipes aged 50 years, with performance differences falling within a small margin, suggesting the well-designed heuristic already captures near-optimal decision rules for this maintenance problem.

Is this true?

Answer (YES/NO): NO